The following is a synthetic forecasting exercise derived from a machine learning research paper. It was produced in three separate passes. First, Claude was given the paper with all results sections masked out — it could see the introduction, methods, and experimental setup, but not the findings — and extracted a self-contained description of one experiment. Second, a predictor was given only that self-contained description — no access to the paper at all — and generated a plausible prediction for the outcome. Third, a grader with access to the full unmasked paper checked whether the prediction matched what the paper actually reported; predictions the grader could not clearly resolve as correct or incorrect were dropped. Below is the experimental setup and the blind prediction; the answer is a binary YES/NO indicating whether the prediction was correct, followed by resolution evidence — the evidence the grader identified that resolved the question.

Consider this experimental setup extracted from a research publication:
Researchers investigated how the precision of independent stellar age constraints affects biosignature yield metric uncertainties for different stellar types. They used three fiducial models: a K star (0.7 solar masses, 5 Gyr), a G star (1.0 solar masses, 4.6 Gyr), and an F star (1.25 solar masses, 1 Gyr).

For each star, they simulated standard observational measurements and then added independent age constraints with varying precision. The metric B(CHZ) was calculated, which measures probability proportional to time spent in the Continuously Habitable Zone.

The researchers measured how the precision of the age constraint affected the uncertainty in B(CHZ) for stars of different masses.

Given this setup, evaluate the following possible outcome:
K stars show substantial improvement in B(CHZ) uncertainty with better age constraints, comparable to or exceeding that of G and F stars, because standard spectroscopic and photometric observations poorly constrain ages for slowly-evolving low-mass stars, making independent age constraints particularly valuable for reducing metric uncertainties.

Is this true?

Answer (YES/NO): YES